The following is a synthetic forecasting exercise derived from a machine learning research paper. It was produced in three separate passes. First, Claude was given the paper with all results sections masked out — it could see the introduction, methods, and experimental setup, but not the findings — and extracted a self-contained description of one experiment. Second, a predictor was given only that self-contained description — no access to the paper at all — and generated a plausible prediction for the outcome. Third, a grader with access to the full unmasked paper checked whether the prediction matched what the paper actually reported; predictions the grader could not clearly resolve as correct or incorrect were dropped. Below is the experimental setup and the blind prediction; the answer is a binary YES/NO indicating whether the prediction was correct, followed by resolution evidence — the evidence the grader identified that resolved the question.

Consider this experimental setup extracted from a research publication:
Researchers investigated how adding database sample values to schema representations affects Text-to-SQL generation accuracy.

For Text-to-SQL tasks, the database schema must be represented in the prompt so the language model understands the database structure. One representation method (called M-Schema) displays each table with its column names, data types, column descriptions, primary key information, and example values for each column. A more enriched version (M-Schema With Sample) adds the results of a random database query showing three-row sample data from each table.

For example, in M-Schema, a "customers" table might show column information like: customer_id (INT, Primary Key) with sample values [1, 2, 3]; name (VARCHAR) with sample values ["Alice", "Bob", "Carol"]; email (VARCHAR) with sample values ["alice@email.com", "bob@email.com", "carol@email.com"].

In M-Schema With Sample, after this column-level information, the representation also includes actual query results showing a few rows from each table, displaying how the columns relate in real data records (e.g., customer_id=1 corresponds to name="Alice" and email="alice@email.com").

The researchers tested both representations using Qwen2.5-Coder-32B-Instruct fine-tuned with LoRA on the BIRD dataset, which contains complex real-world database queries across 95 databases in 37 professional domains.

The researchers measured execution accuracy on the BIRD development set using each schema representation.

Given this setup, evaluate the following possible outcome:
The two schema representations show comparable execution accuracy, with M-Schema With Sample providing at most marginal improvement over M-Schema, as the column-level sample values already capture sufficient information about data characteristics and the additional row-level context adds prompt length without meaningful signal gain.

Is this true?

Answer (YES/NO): NO